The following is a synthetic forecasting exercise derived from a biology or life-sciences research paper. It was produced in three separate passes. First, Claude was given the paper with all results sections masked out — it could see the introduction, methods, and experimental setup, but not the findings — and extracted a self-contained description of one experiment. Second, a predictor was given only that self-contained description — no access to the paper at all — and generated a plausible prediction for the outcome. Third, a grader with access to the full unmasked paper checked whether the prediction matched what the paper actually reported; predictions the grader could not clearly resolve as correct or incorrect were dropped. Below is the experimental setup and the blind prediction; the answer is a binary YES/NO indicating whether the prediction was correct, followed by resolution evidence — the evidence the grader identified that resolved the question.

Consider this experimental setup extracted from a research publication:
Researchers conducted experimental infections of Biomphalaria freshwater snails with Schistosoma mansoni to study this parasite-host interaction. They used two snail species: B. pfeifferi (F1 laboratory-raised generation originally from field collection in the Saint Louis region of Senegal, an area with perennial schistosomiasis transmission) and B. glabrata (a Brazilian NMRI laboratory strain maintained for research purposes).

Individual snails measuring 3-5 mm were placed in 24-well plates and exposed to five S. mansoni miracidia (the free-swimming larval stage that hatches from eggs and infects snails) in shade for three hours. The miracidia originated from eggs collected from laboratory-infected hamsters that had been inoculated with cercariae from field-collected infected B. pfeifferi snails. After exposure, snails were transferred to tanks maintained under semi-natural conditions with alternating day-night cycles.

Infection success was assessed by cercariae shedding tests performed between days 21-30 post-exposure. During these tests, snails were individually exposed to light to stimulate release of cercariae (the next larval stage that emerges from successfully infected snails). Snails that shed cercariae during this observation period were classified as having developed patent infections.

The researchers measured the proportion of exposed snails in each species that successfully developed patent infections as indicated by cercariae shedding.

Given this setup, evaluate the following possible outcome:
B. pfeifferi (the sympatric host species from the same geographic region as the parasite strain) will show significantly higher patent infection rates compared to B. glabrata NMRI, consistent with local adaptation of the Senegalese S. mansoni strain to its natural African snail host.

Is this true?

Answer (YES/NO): NO